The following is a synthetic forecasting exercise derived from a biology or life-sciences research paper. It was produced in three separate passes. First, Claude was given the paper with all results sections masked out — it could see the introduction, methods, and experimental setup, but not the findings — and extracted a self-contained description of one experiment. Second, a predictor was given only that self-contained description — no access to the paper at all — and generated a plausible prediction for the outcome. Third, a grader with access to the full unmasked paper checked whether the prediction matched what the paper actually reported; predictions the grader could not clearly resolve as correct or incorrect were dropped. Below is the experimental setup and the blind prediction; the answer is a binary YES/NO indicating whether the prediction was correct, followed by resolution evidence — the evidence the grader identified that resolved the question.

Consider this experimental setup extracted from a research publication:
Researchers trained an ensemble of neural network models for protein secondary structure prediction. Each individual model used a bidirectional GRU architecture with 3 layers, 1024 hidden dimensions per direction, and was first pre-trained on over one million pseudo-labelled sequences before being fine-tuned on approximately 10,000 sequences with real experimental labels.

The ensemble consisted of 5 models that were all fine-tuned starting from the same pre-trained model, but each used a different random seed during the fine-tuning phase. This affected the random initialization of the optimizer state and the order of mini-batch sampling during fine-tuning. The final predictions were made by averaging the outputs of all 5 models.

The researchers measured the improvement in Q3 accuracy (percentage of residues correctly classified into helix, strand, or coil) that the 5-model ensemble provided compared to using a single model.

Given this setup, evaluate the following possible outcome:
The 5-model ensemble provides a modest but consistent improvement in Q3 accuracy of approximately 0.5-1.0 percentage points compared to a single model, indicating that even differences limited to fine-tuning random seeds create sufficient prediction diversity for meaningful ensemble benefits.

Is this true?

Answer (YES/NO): NO